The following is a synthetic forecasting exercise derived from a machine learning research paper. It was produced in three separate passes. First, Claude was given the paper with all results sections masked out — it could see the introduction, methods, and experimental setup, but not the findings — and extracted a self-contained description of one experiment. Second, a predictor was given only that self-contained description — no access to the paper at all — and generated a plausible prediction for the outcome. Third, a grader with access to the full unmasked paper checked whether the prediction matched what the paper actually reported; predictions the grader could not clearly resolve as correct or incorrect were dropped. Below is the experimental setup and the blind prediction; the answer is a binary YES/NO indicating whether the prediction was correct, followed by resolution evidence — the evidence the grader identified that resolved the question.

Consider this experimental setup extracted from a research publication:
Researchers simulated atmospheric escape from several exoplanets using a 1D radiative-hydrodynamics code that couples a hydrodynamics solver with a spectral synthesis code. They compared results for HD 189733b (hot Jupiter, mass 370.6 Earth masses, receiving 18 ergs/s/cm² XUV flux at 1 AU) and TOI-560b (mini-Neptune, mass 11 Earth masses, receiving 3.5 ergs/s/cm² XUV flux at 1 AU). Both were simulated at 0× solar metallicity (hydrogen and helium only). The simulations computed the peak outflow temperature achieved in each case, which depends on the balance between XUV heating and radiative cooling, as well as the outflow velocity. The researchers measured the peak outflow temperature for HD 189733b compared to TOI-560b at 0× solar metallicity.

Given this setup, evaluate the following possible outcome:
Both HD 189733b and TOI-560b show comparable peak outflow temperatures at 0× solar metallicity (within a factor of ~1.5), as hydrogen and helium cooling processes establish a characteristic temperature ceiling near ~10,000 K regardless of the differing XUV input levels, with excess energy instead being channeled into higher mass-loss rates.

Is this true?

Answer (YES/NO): NO